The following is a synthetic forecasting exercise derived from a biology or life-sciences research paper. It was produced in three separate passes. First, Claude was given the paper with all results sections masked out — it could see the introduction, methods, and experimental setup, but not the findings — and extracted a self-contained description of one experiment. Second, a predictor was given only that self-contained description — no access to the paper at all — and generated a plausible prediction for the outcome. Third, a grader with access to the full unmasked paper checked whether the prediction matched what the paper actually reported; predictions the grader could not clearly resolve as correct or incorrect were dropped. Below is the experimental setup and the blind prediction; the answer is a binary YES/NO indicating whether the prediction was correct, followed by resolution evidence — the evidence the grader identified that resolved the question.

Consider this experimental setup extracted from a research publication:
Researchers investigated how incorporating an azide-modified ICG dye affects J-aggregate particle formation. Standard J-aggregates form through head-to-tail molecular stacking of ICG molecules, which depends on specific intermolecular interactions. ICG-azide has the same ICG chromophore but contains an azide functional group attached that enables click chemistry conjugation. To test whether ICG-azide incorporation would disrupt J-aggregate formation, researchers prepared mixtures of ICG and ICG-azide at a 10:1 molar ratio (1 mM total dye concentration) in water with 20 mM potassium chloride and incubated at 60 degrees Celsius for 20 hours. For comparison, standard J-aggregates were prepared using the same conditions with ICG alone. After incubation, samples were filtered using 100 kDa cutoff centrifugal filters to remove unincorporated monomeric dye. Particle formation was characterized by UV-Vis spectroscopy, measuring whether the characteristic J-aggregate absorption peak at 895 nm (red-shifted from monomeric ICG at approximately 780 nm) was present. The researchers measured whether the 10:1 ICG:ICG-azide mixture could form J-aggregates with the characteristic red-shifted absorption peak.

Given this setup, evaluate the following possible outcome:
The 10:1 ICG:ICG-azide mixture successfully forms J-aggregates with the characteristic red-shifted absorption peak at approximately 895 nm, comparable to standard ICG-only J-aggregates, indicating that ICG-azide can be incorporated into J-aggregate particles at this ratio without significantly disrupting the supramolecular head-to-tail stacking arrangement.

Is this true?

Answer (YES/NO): YES